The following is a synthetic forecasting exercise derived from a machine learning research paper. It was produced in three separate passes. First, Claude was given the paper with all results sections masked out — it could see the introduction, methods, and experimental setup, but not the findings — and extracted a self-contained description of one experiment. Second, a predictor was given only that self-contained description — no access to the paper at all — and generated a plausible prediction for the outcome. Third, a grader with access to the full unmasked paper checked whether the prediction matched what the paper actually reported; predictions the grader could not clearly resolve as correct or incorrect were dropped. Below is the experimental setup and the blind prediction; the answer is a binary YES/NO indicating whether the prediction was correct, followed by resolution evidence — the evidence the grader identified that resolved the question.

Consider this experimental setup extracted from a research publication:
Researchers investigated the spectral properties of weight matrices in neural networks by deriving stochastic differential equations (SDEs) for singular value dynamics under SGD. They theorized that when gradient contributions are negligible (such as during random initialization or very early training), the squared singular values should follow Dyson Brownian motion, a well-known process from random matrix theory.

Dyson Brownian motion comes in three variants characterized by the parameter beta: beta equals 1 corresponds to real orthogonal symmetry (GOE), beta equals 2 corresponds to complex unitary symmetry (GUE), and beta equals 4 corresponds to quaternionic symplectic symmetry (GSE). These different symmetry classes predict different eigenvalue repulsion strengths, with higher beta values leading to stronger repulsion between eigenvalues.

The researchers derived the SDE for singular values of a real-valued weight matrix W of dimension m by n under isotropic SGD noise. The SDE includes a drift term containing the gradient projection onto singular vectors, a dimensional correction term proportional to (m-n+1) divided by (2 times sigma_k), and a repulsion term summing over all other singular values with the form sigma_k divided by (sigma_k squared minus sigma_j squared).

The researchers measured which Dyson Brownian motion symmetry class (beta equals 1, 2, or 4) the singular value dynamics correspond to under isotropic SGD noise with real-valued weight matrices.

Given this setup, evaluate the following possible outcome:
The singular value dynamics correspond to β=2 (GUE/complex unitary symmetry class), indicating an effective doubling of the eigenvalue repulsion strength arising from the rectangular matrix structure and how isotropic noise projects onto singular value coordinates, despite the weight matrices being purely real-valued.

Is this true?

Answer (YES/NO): NO